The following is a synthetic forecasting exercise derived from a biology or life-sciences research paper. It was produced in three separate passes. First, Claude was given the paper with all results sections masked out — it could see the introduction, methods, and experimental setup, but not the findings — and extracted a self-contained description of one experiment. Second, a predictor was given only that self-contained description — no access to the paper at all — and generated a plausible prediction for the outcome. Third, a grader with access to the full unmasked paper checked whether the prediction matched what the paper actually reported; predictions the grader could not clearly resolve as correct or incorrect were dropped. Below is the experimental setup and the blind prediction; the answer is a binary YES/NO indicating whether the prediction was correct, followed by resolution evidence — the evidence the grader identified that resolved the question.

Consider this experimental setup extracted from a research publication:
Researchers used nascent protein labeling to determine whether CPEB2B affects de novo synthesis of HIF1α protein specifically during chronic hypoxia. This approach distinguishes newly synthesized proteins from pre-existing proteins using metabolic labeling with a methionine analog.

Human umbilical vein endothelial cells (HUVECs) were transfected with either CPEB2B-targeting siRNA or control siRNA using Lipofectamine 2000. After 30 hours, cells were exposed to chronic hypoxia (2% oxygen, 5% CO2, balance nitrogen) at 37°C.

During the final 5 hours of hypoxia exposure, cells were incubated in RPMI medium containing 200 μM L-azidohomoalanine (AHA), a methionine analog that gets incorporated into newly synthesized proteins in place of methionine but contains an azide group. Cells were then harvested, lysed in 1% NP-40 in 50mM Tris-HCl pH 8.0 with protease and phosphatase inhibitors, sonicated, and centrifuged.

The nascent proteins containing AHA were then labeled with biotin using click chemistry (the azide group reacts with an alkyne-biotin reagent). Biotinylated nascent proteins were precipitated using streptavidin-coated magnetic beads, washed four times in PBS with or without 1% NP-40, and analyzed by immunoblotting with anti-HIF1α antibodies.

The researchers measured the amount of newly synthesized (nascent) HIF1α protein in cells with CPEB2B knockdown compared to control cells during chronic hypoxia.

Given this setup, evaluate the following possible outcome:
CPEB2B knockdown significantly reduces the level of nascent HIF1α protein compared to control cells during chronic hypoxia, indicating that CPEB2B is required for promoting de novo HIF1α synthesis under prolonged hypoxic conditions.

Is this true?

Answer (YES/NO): YES